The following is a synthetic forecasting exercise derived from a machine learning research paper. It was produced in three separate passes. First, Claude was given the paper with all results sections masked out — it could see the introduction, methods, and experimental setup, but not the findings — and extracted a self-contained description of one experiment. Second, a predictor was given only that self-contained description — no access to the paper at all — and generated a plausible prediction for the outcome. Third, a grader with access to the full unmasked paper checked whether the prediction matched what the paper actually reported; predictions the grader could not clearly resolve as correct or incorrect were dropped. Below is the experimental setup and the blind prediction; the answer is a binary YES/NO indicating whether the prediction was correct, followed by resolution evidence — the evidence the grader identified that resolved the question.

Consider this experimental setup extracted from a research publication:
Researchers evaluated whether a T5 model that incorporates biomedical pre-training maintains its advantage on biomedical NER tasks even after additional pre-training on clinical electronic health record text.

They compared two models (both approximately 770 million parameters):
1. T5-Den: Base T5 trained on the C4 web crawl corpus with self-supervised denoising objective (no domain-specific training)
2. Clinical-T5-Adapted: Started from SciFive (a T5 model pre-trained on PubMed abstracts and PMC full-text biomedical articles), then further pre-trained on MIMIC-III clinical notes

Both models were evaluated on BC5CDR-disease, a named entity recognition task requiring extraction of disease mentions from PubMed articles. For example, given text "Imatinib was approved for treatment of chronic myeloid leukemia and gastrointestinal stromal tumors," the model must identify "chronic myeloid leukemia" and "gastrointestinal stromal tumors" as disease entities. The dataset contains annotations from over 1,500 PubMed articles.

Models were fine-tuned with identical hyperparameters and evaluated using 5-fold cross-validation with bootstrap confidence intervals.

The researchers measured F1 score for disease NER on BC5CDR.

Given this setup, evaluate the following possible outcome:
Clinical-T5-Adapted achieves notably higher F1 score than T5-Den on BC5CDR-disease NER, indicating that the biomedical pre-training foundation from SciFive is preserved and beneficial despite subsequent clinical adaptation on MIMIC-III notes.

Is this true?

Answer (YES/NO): NO